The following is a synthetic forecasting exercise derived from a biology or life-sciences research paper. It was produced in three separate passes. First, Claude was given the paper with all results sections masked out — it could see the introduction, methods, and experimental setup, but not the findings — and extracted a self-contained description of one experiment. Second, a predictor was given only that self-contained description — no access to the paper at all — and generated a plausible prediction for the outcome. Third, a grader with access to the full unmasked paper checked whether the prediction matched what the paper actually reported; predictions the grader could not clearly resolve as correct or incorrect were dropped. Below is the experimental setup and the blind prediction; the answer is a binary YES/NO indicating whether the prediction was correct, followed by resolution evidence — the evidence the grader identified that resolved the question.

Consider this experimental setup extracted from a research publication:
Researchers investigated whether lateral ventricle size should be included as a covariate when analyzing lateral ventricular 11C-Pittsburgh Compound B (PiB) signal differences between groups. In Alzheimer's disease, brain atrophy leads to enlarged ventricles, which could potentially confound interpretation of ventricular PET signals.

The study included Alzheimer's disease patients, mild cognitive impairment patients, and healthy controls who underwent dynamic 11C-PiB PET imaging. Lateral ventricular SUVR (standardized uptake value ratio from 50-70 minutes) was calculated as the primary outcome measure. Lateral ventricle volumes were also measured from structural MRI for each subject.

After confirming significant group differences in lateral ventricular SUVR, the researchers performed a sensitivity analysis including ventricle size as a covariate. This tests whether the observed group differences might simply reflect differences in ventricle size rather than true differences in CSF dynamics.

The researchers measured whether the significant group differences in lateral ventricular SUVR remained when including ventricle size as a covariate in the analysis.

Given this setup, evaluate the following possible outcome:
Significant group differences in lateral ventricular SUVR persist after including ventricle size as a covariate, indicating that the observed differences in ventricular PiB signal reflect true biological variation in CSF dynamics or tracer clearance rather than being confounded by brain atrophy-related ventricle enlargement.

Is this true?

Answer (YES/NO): YES